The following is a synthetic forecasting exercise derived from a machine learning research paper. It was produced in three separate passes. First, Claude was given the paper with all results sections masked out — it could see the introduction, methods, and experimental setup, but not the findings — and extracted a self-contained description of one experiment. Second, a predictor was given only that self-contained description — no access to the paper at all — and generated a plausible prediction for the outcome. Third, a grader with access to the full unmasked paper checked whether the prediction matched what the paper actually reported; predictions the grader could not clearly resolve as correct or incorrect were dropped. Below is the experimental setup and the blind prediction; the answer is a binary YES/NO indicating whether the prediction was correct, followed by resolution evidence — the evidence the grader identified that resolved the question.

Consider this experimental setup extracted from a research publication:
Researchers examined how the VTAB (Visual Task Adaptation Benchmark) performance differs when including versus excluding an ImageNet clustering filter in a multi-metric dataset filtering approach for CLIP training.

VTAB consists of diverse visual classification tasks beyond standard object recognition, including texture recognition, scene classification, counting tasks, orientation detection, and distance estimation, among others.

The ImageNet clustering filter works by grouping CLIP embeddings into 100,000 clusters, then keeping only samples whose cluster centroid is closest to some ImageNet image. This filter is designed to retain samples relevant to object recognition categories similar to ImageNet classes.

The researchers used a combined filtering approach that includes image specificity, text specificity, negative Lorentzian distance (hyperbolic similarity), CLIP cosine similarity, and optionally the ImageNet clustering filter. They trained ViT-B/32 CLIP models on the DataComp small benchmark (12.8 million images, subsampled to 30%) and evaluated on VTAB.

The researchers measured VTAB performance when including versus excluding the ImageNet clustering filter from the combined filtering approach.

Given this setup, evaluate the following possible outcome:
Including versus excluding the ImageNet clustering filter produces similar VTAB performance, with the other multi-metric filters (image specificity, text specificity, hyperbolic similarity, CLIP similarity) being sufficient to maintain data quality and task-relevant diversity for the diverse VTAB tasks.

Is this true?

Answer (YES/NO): NO